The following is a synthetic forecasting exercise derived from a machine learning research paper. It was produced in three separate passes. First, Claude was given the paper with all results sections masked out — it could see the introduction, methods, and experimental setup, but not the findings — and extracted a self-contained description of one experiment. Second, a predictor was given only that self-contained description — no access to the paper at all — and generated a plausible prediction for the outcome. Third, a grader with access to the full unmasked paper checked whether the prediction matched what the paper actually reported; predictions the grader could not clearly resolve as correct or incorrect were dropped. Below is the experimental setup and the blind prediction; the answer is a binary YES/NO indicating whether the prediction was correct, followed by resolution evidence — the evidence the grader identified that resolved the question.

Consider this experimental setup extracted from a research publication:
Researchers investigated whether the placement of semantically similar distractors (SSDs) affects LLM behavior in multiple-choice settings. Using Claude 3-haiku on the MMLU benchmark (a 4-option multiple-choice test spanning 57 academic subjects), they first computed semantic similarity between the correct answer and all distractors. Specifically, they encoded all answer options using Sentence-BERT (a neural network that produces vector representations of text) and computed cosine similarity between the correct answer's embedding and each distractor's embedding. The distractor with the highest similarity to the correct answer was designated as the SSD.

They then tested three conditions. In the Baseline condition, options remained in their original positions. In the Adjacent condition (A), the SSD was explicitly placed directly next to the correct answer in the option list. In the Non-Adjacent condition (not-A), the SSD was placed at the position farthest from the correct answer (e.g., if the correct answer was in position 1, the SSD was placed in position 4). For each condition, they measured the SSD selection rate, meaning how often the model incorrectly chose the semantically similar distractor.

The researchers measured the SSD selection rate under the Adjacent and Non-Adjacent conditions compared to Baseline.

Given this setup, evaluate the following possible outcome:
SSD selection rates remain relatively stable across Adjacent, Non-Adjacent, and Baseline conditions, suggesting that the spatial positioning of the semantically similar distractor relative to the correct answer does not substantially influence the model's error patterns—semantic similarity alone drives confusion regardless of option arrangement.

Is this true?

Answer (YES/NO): NO